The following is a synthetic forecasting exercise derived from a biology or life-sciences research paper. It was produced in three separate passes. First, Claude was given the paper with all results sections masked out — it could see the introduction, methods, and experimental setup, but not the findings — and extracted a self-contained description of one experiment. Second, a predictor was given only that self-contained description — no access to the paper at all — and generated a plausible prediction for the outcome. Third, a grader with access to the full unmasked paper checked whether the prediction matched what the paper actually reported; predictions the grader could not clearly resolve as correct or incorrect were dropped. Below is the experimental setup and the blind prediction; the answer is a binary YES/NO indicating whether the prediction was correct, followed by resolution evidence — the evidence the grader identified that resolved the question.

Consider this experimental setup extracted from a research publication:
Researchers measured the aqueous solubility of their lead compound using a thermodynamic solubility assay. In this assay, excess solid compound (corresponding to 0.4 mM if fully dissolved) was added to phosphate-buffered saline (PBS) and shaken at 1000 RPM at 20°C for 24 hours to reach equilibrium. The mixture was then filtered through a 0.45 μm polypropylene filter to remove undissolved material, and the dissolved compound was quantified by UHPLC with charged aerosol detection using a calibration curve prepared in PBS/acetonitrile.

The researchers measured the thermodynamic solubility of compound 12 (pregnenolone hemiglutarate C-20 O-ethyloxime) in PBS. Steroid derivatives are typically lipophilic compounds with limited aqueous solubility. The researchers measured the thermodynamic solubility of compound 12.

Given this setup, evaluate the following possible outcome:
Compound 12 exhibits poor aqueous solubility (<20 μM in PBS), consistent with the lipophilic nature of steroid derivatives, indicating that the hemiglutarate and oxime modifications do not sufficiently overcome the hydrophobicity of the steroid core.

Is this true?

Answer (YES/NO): NO